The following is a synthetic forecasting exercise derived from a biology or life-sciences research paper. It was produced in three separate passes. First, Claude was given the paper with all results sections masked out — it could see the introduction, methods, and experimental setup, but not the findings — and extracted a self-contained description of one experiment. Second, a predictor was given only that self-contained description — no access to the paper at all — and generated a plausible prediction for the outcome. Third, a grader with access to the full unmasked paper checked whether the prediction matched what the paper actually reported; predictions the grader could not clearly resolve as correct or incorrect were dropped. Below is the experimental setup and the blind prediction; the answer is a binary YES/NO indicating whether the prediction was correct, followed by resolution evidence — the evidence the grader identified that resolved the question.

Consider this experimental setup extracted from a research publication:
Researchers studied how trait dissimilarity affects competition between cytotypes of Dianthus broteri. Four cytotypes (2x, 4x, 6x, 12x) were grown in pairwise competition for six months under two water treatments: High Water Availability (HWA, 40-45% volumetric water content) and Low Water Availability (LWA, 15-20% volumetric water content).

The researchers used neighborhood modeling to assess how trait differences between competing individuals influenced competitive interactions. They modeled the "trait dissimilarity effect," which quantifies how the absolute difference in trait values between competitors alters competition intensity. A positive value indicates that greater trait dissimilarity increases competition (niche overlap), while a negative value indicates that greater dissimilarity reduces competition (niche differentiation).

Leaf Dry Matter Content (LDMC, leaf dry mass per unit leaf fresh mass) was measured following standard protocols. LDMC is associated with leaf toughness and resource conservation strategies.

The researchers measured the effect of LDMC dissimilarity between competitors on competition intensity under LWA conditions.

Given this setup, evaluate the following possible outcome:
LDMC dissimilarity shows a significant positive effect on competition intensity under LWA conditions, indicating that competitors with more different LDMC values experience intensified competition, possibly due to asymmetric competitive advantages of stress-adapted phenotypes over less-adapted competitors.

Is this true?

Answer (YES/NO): NO